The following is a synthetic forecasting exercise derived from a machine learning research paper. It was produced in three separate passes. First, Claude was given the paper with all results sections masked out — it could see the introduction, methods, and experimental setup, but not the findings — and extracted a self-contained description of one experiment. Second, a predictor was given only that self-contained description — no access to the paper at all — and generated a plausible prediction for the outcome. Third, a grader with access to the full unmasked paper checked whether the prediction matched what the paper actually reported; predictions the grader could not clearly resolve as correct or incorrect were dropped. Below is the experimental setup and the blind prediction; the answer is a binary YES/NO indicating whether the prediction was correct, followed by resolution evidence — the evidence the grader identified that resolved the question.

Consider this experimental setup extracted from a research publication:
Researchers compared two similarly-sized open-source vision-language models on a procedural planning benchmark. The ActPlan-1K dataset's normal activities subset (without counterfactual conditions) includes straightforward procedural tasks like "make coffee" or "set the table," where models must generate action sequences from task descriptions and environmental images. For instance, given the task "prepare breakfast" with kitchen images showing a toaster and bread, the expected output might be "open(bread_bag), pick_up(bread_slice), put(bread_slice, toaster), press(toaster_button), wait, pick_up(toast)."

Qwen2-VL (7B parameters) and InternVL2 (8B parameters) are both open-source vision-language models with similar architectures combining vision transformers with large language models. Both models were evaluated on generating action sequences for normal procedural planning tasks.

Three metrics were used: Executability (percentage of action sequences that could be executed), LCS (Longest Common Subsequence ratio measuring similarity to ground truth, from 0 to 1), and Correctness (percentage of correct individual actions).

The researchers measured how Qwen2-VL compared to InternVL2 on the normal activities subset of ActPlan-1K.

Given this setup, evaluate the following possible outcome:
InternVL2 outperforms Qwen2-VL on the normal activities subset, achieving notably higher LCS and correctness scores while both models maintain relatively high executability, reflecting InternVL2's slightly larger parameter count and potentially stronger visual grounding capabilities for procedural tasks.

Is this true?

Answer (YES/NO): NO